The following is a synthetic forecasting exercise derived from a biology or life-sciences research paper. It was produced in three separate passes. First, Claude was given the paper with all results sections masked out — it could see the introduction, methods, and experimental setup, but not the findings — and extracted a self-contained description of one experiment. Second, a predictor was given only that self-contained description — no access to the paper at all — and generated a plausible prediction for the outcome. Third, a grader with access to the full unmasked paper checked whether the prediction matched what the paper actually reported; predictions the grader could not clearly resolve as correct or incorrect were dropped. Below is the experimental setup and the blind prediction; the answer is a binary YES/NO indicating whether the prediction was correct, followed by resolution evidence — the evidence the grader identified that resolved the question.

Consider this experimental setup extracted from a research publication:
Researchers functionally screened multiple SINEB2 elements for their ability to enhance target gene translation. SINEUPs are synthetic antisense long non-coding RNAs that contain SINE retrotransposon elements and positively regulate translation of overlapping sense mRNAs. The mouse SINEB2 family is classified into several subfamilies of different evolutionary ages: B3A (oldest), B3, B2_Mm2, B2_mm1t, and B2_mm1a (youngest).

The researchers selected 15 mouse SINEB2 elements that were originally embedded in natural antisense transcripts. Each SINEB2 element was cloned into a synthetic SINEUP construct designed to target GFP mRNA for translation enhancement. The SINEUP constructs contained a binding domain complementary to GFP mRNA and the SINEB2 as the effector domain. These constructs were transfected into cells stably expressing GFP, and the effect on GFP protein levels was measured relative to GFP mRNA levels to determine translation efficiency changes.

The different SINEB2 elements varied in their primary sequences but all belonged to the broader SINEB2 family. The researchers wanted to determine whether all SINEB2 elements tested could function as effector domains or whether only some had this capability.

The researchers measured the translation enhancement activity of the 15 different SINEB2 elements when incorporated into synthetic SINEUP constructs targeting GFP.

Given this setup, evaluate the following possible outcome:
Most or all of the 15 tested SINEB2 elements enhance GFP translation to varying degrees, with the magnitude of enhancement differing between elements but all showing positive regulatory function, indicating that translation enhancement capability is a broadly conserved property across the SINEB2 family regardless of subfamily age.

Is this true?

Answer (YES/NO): NO